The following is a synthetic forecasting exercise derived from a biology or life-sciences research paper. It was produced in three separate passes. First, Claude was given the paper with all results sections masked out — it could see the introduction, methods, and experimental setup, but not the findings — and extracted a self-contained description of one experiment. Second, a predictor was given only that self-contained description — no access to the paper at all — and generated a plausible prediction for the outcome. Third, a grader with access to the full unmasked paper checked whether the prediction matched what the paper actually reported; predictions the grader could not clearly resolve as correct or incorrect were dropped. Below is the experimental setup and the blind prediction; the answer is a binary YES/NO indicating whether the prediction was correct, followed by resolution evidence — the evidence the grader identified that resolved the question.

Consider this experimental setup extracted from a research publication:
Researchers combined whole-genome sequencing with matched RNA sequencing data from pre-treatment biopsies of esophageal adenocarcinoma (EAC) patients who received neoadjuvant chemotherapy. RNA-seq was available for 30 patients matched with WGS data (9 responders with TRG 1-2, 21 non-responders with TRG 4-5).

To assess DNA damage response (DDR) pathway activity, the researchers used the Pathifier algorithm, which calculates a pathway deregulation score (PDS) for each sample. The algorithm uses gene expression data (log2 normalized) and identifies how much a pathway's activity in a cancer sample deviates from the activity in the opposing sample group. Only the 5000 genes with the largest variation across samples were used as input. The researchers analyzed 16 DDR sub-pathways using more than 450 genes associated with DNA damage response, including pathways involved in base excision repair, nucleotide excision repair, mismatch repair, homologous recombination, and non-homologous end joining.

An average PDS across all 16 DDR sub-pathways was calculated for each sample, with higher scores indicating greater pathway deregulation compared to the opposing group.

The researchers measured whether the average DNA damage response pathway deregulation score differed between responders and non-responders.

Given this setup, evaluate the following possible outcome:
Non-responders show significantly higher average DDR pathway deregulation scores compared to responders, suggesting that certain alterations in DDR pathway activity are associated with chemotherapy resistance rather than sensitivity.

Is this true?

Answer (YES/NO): YES